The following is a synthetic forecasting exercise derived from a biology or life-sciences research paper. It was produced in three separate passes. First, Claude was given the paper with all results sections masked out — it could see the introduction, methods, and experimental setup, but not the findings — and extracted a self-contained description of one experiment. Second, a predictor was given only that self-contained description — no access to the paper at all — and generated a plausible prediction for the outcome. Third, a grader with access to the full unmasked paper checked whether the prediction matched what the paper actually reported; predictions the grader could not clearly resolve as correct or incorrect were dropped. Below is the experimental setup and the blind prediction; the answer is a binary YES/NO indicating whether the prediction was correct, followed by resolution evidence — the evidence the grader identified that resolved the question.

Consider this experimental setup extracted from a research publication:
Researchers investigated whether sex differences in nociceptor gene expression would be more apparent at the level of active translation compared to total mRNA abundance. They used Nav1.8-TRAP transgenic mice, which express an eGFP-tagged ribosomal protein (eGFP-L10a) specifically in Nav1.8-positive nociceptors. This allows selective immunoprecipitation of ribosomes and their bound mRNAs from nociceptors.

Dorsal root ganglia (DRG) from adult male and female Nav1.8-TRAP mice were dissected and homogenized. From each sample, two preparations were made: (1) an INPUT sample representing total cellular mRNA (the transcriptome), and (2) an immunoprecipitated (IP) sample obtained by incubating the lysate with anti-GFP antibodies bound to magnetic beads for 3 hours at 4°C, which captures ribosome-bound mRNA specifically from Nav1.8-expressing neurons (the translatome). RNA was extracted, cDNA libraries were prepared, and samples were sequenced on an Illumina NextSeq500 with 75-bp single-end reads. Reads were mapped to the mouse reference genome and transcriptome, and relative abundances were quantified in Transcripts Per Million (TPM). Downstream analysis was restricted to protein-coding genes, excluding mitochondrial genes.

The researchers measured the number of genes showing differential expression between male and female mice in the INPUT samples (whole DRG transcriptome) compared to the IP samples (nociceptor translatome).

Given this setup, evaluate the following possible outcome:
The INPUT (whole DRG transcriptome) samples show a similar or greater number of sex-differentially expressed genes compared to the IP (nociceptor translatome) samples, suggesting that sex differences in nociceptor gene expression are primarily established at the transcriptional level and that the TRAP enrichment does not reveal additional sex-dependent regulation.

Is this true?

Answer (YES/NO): NO